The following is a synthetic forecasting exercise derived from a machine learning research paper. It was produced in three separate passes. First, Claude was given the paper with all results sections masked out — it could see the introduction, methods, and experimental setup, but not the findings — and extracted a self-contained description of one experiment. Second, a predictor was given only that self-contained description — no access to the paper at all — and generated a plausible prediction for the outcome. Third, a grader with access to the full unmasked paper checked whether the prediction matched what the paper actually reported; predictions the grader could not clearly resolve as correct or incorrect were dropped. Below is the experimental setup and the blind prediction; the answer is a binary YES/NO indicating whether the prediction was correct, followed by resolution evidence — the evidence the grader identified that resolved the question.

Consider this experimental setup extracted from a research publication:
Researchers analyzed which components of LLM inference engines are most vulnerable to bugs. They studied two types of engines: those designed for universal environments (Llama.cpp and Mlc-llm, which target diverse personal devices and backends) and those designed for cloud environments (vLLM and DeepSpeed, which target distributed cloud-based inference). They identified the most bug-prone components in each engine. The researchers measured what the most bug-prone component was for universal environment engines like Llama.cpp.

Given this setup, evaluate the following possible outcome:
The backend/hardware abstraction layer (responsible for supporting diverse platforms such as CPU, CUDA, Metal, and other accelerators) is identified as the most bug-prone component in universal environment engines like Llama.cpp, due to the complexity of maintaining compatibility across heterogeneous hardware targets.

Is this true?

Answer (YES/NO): NO